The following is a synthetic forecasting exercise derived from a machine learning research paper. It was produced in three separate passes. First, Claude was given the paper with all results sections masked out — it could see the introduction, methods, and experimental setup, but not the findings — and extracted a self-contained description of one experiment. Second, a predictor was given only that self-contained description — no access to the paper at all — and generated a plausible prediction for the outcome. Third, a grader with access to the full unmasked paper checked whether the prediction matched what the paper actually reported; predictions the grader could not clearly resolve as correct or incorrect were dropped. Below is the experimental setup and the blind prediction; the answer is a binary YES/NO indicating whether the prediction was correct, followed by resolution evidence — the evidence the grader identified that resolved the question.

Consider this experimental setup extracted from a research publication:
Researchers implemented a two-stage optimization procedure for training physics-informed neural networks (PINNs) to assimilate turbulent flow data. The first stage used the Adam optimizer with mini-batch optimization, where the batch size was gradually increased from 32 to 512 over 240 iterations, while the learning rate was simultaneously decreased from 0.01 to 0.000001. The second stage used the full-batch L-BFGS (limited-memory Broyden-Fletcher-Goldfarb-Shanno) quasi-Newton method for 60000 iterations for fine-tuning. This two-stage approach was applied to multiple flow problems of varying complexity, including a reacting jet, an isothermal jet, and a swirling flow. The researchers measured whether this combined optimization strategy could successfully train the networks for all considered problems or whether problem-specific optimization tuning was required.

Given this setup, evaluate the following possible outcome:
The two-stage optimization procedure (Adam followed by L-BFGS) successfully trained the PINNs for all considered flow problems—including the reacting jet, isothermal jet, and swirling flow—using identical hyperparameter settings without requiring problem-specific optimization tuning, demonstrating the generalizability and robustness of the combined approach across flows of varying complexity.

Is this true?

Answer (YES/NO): YES